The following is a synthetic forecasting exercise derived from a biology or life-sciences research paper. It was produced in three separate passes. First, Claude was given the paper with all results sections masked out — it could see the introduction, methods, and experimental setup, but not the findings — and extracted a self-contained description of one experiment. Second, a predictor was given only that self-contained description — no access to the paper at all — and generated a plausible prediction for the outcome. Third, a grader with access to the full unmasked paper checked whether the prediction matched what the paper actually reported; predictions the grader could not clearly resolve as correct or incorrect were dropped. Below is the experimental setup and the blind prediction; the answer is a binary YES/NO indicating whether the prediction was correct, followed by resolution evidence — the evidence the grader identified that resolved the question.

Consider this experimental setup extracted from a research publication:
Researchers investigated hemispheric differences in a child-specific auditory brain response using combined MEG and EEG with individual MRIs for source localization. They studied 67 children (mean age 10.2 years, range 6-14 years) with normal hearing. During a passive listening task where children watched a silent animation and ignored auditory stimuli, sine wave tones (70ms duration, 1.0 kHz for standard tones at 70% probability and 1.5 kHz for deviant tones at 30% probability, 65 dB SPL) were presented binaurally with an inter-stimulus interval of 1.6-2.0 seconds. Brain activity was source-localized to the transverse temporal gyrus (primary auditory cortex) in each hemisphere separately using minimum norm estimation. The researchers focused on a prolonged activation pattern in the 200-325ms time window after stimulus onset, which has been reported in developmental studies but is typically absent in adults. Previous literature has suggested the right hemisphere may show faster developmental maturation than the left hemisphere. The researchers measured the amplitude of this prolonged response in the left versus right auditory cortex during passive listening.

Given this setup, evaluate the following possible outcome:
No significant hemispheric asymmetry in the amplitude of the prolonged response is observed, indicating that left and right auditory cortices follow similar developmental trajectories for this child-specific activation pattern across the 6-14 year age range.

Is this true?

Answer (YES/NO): NO